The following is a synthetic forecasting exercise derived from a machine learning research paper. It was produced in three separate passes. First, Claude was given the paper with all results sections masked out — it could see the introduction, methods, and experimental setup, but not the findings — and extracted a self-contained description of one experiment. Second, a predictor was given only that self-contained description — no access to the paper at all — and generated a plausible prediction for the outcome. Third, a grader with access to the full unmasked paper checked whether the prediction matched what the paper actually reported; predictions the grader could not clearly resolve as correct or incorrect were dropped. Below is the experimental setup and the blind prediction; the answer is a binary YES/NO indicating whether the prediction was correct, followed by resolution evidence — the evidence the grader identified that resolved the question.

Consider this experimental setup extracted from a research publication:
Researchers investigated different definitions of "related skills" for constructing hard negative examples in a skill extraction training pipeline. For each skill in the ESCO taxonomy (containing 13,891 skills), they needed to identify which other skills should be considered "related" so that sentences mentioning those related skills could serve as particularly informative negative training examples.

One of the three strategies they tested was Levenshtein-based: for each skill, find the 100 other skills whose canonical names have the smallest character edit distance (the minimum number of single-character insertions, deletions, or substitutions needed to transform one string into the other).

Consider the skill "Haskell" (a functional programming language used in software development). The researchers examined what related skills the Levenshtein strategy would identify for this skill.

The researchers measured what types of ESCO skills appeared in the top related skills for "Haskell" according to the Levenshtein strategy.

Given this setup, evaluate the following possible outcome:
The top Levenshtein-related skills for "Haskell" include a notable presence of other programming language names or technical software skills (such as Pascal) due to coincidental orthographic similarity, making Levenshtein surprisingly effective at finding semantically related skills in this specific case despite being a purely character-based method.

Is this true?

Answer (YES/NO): NO